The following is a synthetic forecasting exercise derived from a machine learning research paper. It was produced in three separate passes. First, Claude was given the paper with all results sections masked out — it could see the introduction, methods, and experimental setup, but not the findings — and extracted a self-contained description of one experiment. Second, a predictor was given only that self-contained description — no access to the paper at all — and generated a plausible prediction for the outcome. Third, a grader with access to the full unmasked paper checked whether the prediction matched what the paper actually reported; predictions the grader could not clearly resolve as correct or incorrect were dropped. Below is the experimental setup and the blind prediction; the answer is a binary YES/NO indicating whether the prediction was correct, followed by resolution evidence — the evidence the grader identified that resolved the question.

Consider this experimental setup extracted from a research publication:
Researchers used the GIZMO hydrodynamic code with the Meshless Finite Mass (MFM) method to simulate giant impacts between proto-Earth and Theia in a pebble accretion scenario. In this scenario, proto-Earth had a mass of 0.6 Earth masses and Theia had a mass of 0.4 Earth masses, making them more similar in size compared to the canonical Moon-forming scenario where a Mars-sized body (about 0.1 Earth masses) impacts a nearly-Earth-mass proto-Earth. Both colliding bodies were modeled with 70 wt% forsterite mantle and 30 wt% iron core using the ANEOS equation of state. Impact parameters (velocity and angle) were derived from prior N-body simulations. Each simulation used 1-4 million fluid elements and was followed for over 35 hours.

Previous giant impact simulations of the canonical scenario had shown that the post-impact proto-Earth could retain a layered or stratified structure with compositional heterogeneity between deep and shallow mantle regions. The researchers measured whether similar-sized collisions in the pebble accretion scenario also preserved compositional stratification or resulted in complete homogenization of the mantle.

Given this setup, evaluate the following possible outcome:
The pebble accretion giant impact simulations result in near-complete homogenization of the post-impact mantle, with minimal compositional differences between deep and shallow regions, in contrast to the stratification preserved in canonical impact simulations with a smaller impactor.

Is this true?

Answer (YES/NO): YES